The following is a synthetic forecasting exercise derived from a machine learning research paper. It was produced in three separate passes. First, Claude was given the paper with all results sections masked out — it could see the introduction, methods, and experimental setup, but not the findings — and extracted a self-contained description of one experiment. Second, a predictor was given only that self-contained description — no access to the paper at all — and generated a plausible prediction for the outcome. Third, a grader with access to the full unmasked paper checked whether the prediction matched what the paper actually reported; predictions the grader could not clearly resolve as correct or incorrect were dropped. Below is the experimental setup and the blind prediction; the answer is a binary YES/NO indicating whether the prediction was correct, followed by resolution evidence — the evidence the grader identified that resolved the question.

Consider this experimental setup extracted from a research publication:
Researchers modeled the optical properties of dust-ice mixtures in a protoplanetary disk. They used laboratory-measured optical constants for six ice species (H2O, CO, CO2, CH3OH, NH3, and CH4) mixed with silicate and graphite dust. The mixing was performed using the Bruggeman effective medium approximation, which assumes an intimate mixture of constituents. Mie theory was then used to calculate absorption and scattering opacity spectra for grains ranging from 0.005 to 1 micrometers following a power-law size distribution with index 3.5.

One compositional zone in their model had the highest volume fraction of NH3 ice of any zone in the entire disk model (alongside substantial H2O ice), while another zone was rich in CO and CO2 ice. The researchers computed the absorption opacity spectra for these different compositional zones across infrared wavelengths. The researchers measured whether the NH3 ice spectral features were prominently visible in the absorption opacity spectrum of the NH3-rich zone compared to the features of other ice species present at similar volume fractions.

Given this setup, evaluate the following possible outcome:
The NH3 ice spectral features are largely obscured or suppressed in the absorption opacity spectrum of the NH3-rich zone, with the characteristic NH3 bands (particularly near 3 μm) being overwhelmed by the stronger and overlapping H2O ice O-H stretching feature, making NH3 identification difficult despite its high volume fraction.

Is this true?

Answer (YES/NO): NO